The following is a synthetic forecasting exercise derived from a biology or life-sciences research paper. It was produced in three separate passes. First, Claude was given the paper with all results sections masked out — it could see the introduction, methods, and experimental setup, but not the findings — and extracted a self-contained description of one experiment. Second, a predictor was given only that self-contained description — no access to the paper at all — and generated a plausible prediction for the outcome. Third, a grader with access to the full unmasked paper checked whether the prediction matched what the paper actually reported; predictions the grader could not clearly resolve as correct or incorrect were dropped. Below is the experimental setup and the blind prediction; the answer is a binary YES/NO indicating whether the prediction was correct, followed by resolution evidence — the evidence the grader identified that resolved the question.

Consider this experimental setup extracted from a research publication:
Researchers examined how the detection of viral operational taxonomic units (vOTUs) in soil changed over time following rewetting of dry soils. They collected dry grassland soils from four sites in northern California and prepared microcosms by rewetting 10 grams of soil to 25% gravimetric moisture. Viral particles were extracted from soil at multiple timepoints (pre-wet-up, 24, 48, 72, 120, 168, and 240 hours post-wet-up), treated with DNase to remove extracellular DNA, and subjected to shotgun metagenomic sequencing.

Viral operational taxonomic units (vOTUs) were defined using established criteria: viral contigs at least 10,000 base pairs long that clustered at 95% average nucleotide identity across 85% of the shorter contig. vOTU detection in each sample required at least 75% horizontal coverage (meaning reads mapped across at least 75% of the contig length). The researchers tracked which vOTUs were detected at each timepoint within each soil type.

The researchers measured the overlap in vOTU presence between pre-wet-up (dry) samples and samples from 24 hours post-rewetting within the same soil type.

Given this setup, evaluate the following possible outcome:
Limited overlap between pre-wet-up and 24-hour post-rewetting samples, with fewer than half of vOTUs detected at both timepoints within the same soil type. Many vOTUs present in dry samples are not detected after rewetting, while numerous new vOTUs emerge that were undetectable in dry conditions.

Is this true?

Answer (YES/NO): YES